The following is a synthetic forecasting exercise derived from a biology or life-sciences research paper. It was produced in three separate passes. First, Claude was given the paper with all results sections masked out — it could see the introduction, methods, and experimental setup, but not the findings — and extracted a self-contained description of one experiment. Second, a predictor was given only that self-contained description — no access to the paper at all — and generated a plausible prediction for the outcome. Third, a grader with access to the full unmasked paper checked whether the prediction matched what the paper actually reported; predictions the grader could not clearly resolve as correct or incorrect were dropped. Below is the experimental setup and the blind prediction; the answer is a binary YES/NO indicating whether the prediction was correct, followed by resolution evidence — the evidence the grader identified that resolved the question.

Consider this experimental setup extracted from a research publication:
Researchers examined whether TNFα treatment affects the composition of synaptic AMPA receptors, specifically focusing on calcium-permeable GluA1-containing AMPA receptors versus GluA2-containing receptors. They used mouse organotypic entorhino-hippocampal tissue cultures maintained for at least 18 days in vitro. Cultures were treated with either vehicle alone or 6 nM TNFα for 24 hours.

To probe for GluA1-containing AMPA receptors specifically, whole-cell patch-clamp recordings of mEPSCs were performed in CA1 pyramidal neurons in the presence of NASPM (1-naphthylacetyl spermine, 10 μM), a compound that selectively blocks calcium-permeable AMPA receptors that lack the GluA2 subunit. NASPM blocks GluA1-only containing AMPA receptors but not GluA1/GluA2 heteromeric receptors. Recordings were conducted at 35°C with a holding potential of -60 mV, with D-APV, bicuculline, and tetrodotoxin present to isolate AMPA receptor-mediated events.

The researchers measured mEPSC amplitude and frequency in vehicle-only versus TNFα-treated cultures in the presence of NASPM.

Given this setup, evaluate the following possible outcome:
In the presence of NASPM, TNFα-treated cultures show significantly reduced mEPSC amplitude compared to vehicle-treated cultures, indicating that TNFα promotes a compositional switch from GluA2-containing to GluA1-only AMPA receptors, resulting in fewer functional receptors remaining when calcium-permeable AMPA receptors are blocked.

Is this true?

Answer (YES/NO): NO